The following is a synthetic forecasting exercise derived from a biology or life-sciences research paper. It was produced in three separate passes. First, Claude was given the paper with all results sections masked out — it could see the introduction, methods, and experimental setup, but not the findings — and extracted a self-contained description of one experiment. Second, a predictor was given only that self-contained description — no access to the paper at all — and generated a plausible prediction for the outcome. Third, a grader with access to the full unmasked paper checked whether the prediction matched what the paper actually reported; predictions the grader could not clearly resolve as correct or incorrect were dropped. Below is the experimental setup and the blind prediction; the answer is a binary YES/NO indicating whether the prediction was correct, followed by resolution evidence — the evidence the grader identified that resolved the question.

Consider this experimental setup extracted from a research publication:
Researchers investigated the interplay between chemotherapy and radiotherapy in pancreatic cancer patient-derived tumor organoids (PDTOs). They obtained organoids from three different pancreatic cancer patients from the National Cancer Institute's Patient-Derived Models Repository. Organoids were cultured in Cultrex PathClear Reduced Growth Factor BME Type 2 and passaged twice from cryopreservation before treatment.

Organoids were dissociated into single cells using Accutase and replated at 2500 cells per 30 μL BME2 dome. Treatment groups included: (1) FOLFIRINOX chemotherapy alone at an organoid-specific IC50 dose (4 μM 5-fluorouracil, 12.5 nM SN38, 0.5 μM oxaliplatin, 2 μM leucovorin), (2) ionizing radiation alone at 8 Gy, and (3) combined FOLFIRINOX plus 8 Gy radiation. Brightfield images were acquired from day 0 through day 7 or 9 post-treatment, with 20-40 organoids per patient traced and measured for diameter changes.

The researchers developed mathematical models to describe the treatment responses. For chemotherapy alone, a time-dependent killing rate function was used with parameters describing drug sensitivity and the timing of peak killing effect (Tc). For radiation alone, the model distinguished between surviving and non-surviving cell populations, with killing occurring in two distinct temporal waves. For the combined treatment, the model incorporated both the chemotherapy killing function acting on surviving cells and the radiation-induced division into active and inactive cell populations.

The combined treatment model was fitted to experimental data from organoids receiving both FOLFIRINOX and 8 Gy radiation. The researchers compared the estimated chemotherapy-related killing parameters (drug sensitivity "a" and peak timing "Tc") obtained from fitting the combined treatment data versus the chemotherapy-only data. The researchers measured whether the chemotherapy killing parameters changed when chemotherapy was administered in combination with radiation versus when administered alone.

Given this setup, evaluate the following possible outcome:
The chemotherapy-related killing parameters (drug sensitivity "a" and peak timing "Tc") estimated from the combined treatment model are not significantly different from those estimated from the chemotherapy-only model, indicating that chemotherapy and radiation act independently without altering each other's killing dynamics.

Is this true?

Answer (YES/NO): NO